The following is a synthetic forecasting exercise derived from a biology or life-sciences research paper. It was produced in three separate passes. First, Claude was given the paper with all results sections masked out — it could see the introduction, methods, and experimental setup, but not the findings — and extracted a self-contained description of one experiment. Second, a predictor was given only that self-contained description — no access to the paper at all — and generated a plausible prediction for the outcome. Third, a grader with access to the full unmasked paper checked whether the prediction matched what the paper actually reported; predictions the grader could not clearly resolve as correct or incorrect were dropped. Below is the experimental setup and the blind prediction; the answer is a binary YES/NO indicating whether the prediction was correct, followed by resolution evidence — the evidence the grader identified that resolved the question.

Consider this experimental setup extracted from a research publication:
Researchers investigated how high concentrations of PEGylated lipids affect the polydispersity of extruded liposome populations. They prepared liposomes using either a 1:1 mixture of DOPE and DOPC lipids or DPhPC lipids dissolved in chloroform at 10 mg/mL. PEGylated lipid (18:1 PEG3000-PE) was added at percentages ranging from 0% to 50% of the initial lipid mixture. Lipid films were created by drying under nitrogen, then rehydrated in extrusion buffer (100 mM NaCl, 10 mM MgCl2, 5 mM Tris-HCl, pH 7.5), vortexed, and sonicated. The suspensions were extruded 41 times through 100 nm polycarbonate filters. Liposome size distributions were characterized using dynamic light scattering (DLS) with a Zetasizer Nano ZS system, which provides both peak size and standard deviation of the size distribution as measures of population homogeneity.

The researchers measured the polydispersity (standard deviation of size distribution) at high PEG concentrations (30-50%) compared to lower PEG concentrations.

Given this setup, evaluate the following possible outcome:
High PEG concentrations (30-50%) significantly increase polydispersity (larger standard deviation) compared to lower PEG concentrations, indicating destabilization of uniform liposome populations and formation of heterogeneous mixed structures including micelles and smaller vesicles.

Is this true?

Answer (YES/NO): NO